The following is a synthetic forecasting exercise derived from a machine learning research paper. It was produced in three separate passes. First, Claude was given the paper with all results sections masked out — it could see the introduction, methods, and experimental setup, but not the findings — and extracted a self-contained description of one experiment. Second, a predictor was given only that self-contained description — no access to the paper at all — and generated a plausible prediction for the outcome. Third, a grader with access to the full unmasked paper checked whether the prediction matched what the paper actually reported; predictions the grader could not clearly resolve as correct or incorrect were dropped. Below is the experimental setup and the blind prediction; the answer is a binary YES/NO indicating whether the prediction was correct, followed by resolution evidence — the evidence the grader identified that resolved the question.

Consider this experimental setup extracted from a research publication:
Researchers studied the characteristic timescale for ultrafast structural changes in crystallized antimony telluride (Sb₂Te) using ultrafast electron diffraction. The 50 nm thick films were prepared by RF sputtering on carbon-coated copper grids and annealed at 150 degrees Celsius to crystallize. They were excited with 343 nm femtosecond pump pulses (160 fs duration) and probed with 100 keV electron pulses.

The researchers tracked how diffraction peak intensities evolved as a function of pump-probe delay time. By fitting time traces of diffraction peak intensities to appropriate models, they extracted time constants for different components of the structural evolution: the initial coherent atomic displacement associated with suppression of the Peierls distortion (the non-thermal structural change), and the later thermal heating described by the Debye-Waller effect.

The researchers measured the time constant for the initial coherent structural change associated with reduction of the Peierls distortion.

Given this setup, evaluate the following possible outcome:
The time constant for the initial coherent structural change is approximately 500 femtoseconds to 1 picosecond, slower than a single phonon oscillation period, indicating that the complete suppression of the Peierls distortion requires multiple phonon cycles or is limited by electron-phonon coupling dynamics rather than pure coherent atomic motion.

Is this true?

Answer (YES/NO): NO